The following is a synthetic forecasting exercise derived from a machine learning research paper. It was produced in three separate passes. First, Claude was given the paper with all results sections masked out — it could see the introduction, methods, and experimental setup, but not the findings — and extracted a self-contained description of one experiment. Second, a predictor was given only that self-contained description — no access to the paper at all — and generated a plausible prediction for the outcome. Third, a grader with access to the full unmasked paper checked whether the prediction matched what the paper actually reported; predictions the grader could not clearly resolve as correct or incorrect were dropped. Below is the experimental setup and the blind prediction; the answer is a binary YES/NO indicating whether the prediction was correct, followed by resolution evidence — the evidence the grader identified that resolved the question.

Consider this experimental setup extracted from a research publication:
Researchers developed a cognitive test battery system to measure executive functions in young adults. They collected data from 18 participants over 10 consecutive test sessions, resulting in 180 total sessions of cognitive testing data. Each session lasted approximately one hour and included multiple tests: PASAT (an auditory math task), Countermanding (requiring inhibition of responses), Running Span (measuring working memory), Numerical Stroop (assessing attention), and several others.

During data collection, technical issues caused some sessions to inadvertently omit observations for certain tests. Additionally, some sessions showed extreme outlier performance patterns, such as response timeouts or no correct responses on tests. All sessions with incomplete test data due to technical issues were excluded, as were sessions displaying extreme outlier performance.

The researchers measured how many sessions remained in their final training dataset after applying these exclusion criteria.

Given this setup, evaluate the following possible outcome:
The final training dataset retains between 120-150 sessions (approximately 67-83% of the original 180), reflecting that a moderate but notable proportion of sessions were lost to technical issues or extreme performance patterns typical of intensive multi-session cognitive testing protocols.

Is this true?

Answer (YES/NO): NO